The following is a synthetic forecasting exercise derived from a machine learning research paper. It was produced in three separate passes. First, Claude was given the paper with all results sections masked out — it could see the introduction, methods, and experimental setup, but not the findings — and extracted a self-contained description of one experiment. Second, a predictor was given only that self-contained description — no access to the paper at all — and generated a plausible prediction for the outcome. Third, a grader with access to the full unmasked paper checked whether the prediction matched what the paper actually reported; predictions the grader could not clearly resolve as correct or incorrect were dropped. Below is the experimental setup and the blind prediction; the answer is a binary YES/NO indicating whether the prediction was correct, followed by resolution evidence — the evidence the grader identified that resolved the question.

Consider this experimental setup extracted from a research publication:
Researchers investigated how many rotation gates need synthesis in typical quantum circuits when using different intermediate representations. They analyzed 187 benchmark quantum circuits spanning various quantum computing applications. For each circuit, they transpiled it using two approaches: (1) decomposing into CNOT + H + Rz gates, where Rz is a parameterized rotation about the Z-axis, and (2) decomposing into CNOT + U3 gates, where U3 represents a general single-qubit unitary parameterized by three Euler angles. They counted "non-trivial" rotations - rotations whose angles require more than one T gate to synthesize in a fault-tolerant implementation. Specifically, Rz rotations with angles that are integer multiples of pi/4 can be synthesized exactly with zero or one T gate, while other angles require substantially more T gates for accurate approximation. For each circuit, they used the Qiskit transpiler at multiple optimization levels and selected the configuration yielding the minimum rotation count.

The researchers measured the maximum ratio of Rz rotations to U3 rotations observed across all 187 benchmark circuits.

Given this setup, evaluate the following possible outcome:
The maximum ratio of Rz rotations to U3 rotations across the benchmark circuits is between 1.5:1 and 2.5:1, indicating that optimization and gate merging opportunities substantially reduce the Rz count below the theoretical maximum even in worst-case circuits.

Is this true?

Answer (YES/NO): YES